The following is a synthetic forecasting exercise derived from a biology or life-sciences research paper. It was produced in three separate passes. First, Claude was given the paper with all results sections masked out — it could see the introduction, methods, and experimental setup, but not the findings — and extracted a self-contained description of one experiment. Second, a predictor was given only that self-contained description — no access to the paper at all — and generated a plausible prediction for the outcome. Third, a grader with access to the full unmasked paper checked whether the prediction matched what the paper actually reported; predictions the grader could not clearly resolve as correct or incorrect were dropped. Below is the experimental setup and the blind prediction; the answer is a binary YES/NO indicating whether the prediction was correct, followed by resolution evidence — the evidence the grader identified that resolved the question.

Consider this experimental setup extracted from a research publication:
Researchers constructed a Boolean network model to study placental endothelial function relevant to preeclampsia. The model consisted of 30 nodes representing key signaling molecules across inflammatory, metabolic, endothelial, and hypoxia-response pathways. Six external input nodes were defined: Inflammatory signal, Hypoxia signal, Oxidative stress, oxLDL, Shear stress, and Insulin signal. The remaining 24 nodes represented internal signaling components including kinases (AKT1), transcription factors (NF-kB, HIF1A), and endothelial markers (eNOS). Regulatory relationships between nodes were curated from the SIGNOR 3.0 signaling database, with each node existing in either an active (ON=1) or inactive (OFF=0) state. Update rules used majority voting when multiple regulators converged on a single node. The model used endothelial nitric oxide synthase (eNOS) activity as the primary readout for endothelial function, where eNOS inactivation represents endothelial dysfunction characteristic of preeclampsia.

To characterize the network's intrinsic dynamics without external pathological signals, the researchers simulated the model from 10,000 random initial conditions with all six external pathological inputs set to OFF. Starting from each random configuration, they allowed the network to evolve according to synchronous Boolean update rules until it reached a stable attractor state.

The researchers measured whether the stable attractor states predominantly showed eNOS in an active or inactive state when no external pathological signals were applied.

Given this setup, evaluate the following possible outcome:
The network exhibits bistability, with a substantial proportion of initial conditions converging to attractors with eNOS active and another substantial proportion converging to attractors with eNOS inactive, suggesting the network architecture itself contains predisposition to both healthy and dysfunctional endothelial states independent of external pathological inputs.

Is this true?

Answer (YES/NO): NO